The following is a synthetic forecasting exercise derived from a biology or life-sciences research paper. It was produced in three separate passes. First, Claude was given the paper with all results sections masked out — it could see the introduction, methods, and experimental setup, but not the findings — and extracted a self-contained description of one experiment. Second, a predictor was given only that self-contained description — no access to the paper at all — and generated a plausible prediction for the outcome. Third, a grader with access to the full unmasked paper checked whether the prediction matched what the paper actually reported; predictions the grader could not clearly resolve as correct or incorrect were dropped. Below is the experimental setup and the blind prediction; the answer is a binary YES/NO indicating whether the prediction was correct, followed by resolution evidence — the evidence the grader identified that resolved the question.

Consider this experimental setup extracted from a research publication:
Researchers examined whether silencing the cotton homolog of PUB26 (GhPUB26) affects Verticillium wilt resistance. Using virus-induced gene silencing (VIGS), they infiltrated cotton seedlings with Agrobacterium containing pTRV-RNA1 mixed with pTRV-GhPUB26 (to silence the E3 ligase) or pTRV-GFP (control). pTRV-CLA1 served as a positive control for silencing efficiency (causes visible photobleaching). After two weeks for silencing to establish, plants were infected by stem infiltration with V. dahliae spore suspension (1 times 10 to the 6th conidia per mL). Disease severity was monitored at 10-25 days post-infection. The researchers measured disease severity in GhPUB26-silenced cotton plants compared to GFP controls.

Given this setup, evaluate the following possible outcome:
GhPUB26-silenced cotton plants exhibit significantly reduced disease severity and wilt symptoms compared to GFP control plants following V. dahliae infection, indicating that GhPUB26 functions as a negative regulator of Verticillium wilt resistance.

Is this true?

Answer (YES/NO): YES